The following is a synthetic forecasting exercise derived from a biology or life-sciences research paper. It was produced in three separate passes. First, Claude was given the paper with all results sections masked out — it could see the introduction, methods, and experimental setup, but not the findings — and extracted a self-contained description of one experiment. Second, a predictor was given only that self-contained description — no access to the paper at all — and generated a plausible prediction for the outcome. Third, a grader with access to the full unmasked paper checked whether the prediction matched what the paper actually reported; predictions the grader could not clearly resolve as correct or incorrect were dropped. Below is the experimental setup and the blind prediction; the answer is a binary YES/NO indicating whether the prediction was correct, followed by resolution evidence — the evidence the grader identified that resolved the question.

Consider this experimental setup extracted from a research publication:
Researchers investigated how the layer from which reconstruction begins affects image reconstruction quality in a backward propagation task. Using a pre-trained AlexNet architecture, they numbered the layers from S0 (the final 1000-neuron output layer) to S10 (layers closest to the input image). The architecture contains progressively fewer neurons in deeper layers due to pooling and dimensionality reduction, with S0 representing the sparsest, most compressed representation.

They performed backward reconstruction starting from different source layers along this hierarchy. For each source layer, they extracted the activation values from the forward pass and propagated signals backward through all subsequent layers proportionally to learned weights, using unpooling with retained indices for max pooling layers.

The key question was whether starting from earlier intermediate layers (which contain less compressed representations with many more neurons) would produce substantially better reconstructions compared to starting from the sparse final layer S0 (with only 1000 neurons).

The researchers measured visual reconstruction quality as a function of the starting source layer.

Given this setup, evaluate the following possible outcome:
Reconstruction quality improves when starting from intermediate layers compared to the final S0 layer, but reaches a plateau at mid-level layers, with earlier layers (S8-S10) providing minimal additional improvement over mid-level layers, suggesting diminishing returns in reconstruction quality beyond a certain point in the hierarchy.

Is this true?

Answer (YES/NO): NO